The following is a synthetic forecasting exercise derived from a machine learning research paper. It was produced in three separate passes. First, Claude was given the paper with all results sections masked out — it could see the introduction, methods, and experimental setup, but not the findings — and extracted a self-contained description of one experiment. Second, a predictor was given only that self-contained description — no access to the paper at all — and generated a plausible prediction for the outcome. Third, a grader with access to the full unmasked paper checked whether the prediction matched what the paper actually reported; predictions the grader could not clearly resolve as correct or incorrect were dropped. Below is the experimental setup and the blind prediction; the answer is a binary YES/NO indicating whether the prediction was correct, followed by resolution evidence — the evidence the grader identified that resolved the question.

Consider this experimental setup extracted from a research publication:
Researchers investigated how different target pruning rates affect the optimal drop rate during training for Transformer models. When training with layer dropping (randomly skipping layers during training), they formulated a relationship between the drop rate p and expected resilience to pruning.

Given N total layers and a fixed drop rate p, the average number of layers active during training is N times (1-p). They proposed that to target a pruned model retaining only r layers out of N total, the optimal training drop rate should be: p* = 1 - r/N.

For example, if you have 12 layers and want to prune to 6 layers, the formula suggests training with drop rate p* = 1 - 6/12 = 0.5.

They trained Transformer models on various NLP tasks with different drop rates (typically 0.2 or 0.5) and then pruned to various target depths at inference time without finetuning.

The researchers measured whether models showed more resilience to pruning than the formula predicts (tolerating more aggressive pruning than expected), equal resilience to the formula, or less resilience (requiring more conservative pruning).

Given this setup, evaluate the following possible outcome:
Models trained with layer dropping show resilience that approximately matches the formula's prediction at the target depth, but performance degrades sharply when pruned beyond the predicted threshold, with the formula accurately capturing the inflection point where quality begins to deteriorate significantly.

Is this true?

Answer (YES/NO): NO